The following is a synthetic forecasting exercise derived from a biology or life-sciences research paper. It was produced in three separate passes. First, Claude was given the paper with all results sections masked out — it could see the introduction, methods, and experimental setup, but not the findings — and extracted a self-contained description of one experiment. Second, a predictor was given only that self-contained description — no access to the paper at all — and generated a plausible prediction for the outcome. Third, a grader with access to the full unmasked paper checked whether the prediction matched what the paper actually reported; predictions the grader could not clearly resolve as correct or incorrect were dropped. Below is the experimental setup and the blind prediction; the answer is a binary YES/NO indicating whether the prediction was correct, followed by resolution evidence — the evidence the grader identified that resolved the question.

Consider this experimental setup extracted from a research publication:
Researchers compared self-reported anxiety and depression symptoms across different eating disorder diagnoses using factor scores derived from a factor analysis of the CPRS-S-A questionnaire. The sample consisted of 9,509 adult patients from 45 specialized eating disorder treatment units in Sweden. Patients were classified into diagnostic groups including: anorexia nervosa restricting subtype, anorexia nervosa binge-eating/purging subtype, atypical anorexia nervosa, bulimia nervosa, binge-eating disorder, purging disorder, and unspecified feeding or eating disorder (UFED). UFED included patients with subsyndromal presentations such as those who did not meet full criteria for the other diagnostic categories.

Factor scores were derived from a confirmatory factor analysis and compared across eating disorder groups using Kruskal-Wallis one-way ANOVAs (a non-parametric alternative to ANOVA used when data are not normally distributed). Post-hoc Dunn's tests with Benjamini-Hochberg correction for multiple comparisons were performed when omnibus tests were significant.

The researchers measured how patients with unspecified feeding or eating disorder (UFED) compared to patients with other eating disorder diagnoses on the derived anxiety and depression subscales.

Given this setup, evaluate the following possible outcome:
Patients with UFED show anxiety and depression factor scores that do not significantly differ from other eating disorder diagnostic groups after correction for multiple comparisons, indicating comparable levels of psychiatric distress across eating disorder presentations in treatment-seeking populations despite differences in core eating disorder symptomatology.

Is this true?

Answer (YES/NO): NO